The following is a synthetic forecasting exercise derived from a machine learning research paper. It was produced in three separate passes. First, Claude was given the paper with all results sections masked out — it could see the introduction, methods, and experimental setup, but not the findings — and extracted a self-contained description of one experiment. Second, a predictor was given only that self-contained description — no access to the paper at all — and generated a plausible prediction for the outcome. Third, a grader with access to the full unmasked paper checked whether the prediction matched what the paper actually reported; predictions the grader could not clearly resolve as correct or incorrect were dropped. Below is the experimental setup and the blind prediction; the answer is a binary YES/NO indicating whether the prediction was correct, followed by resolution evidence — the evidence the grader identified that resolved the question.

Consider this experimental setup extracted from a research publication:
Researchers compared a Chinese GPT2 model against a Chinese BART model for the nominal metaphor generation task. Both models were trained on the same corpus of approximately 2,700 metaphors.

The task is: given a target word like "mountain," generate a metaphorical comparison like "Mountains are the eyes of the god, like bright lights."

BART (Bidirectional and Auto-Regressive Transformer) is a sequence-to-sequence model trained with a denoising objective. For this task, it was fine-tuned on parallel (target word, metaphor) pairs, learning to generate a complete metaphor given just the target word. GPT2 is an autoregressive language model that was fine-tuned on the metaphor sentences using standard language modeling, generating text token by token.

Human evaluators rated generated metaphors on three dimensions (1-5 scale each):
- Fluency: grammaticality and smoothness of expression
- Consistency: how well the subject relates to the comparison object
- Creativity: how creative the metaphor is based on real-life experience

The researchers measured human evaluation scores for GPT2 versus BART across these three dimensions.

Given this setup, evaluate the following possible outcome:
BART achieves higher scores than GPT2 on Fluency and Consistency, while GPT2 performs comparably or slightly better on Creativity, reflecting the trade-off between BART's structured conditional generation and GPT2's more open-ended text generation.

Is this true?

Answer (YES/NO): NO